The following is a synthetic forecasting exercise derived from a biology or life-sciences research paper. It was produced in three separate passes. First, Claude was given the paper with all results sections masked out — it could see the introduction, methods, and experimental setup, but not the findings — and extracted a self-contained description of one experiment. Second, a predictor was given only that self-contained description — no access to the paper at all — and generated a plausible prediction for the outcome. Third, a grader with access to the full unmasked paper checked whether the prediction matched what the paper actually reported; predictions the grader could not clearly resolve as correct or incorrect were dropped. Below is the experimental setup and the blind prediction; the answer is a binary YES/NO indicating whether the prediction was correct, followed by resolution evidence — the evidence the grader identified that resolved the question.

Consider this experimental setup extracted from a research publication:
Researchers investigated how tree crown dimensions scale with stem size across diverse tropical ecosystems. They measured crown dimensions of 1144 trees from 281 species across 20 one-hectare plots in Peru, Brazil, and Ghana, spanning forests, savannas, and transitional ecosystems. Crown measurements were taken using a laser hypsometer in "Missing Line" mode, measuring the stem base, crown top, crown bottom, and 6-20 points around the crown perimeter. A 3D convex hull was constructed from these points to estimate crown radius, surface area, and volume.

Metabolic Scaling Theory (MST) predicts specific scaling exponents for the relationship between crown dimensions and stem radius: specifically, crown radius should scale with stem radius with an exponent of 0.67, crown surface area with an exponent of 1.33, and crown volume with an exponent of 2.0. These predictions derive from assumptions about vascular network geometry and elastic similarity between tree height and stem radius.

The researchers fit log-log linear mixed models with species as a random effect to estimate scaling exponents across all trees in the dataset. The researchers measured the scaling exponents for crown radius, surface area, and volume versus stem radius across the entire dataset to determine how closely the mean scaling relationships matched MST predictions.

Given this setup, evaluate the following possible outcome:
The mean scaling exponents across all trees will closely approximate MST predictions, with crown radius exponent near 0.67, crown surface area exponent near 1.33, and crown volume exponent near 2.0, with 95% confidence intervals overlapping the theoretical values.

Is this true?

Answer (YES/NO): YES